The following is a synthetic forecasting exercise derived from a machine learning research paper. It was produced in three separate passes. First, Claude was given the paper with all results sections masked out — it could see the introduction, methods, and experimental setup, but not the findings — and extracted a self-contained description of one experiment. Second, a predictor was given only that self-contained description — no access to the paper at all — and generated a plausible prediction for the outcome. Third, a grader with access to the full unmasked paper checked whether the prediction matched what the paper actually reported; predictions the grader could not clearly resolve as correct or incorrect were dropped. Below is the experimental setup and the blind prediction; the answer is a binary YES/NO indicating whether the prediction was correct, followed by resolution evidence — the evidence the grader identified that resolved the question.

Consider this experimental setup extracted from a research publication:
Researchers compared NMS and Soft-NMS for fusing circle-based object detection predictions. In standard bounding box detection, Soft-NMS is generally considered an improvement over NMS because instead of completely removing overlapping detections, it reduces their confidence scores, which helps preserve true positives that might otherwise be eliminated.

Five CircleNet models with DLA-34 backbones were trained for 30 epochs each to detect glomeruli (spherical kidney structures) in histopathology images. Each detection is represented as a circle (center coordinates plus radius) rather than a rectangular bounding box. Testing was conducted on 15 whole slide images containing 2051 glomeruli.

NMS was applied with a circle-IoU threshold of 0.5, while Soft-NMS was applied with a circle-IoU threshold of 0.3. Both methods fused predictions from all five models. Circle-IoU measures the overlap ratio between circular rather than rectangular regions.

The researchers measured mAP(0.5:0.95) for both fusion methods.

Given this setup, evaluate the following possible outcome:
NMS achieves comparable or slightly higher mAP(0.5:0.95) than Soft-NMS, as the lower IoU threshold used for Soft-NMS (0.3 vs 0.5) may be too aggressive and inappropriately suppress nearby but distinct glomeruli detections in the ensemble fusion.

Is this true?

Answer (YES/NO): NO